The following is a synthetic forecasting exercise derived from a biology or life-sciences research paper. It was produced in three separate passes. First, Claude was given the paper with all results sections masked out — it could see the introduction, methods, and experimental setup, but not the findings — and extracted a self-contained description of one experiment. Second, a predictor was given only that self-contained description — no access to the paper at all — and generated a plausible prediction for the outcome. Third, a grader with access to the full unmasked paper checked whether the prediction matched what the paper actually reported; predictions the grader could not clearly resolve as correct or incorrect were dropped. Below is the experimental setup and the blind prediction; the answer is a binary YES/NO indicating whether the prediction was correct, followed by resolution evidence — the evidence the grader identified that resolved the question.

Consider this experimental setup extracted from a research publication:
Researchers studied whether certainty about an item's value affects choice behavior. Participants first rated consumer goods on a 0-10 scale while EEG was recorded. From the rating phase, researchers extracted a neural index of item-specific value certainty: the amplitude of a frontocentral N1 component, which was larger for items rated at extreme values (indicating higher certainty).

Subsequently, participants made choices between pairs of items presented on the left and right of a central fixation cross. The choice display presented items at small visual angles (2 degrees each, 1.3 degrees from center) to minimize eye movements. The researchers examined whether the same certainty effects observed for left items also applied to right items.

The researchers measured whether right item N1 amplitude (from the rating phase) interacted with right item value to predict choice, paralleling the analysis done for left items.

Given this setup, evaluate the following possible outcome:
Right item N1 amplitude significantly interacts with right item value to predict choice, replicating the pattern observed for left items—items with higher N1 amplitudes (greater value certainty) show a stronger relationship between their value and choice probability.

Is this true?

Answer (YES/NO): NO